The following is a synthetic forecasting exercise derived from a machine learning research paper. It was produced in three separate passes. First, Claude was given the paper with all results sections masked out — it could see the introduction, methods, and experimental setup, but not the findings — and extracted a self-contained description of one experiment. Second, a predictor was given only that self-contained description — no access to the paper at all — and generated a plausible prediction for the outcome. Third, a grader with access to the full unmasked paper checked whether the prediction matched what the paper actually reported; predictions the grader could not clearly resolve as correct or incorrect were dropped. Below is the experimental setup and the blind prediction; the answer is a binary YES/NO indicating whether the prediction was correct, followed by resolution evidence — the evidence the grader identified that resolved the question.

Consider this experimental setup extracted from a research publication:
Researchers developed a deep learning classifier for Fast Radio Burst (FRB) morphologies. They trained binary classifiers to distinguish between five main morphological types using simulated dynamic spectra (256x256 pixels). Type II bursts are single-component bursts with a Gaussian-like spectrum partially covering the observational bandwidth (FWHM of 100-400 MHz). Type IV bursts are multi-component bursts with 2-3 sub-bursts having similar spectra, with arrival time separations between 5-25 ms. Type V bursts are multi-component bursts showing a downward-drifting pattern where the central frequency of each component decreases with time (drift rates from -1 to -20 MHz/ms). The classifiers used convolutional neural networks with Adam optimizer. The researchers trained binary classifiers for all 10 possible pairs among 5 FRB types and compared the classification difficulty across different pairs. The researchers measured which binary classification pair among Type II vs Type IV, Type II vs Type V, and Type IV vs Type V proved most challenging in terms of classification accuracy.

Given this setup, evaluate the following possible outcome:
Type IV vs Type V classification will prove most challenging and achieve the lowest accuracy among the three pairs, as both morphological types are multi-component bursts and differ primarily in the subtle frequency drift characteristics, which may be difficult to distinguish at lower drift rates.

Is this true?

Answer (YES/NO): YES